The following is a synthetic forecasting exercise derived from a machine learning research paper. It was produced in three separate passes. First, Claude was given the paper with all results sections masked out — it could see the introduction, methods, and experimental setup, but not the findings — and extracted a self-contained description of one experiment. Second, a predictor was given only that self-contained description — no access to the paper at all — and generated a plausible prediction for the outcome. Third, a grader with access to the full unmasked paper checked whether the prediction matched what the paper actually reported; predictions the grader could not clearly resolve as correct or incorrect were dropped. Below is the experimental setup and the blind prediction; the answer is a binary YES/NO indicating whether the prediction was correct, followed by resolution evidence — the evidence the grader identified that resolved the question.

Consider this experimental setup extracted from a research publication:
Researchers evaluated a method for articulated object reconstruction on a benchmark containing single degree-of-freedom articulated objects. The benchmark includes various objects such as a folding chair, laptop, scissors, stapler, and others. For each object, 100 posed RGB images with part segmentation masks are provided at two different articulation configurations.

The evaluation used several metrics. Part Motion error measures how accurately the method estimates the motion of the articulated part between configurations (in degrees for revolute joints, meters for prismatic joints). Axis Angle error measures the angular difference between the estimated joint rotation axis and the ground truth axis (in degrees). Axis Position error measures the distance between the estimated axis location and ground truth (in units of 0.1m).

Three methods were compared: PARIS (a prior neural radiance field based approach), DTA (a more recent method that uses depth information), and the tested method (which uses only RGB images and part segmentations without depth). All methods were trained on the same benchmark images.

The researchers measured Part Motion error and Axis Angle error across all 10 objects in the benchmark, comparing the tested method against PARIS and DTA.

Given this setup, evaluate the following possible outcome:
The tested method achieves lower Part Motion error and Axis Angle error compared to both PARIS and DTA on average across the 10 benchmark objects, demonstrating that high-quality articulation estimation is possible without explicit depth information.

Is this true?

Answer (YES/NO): NO